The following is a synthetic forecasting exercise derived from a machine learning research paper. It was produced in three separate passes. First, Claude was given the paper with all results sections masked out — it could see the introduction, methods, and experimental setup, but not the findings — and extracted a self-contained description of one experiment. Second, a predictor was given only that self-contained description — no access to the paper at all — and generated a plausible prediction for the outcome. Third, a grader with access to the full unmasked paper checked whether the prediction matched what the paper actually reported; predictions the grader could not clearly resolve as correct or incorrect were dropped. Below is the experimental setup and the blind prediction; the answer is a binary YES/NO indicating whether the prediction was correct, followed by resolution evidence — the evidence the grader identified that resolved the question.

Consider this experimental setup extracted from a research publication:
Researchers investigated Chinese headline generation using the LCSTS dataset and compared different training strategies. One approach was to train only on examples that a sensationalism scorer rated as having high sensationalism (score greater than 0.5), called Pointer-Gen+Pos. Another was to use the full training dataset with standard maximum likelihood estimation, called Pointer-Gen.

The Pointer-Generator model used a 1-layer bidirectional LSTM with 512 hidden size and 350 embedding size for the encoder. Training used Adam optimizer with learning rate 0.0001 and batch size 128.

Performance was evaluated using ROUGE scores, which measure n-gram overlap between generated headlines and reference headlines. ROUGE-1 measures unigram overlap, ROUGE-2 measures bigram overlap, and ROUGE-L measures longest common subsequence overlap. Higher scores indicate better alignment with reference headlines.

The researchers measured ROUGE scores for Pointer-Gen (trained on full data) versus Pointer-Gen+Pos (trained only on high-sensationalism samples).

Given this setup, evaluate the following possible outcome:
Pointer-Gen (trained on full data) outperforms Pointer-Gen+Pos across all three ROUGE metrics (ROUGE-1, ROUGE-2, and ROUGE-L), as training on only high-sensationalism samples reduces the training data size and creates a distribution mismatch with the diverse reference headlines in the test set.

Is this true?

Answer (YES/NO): YES